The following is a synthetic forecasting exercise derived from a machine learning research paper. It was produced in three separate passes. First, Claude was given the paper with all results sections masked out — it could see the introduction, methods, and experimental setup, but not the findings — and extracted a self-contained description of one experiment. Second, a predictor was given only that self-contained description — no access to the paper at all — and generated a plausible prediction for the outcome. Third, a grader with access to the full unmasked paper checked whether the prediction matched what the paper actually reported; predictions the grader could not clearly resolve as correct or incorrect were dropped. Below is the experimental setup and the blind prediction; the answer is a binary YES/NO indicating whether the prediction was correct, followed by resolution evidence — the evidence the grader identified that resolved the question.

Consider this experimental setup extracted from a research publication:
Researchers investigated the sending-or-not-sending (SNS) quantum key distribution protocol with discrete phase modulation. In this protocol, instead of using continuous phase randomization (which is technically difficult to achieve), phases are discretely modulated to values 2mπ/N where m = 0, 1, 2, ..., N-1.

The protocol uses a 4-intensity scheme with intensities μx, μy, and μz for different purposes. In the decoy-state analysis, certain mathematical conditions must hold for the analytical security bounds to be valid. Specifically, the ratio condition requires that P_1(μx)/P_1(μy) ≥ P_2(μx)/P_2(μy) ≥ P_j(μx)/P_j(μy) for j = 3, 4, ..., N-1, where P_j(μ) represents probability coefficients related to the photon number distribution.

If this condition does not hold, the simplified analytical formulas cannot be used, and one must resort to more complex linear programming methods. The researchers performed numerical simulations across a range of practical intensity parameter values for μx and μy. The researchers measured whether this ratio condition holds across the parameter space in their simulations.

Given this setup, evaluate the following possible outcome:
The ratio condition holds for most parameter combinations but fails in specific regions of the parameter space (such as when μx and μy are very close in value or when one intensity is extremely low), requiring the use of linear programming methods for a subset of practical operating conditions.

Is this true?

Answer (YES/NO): NO